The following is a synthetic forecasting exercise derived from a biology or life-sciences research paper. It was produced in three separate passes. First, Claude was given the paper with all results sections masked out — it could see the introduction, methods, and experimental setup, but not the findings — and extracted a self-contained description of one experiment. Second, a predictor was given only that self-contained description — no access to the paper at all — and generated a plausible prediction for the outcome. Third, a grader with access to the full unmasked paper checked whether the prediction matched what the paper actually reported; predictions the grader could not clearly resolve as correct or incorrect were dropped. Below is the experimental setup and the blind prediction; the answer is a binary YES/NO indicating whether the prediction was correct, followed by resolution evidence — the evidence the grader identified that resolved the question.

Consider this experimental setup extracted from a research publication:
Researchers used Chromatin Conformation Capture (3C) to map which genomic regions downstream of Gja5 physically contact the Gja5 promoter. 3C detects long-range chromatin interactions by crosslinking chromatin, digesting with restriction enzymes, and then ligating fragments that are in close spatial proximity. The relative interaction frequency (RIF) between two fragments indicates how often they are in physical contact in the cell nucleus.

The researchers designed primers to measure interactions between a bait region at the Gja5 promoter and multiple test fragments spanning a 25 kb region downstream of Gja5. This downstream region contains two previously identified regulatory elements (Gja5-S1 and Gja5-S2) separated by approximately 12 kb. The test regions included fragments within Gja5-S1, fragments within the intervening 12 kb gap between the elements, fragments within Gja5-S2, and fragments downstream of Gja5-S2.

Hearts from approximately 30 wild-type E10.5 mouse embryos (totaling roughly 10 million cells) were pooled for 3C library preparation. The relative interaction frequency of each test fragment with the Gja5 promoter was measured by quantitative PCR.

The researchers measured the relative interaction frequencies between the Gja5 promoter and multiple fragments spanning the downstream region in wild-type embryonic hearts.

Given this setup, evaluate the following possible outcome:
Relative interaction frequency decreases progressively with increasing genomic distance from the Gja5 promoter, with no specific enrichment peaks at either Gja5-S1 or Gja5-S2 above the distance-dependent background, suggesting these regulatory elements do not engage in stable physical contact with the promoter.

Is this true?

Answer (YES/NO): NO